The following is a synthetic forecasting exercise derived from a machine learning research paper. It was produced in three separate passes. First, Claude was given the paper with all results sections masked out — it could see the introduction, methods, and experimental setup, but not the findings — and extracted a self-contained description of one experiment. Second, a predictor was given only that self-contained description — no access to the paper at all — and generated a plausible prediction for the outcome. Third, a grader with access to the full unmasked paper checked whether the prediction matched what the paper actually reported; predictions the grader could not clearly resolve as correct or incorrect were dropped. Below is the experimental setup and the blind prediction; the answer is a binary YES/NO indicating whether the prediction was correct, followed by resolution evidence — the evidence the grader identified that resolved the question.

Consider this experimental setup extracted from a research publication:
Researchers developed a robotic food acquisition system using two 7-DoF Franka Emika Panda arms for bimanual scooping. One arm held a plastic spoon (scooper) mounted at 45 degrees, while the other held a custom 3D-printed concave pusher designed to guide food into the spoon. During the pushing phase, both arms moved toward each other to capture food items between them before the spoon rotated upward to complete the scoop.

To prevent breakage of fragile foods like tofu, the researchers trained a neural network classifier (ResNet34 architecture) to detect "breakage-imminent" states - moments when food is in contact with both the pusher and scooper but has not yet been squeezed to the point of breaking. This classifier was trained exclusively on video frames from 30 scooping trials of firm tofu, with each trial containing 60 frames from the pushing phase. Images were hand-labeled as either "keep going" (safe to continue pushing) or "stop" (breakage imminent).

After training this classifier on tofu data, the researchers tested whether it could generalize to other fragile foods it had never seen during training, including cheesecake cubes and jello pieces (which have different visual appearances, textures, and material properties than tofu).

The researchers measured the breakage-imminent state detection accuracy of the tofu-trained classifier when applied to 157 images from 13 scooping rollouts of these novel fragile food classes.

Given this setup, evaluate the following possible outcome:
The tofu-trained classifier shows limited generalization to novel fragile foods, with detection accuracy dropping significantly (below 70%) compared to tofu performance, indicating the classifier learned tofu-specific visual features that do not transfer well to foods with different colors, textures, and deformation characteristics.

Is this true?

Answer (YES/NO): NO